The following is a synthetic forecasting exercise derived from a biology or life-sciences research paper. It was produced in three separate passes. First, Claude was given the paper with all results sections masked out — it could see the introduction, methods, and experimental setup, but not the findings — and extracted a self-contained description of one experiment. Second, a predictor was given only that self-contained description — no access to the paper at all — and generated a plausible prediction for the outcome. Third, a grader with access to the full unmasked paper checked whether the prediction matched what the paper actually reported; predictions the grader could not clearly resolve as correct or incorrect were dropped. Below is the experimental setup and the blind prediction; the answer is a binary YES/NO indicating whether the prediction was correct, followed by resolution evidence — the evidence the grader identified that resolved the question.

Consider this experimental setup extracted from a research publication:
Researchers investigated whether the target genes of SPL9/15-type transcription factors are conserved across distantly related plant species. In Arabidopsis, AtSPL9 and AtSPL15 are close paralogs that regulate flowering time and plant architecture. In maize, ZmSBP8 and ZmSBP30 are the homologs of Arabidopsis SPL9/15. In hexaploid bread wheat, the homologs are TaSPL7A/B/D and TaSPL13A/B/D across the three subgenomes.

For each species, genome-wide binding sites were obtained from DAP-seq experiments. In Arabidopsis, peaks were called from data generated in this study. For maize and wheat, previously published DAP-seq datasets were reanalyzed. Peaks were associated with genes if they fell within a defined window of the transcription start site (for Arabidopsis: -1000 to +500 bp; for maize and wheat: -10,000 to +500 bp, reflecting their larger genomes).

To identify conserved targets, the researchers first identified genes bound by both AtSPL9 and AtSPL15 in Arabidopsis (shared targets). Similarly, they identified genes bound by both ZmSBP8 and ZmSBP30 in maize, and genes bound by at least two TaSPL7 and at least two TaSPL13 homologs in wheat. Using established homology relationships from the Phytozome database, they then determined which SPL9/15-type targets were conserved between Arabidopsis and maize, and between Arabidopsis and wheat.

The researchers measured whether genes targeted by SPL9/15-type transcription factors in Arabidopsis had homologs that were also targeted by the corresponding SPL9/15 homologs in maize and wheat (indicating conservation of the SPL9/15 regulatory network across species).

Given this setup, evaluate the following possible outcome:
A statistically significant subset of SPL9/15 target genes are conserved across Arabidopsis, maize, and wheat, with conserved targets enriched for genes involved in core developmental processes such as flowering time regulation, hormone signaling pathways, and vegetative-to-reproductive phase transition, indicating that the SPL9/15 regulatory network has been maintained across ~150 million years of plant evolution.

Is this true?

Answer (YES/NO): NO